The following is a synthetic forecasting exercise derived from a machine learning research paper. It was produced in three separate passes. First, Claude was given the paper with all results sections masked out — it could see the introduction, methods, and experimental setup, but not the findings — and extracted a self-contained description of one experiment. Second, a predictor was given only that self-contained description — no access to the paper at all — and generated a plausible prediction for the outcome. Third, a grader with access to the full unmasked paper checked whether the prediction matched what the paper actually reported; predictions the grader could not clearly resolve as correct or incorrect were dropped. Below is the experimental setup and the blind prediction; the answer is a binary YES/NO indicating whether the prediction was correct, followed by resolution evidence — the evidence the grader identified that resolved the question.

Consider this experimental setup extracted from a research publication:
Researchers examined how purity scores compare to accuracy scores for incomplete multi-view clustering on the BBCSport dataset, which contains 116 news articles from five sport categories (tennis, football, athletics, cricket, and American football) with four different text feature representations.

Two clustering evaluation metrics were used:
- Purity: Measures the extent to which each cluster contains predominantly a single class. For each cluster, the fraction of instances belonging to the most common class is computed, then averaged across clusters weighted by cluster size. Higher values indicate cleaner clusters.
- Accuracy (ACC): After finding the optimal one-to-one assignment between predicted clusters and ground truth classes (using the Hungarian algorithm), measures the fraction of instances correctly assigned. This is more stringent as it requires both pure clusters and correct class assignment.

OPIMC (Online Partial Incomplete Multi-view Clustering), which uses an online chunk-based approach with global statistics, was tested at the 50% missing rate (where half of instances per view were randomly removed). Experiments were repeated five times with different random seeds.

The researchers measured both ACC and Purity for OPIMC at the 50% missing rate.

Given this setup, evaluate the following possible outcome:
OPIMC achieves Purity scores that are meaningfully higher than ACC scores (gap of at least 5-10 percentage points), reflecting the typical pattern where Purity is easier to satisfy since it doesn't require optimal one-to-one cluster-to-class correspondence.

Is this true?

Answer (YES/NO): YES